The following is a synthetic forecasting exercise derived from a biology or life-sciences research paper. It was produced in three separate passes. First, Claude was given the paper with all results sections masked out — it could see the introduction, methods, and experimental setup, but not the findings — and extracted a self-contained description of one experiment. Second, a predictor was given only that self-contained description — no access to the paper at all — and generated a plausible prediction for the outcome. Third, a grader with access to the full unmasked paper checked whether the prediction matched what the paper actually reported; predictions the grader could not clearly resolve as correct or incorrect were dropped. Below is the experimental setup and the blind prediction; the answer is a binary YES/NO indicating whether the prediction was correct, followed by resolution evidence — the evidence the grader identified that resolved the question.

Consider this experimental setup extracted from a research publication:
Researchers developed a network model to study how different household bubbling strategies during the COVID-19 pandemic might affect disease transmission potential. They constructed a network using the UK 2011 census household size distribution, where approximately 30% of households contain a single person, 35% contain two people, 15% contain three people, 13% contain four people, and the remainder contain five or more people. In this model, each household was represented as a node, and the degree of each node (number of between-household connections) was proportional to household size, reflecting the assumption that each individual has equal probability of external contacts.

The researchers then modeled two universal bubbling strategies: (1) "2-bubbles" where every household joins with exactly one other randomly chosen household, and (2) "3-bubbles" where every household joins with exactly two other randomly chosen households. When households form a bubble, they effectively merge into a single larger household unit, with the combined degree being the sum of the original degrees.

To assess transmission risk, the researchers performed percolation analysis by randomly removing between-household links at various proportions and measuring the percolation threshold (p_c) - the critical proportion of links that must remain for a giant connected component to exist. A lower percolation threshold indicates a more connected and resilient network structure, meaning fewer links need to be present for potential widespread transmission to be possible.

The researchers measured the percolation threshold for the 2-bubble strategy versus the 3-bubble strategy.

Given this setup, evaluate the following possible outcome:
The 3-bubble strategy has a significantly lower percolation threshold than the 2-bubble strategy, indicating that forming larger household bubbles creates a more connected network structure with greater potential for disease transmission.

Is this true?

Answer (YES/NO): YES